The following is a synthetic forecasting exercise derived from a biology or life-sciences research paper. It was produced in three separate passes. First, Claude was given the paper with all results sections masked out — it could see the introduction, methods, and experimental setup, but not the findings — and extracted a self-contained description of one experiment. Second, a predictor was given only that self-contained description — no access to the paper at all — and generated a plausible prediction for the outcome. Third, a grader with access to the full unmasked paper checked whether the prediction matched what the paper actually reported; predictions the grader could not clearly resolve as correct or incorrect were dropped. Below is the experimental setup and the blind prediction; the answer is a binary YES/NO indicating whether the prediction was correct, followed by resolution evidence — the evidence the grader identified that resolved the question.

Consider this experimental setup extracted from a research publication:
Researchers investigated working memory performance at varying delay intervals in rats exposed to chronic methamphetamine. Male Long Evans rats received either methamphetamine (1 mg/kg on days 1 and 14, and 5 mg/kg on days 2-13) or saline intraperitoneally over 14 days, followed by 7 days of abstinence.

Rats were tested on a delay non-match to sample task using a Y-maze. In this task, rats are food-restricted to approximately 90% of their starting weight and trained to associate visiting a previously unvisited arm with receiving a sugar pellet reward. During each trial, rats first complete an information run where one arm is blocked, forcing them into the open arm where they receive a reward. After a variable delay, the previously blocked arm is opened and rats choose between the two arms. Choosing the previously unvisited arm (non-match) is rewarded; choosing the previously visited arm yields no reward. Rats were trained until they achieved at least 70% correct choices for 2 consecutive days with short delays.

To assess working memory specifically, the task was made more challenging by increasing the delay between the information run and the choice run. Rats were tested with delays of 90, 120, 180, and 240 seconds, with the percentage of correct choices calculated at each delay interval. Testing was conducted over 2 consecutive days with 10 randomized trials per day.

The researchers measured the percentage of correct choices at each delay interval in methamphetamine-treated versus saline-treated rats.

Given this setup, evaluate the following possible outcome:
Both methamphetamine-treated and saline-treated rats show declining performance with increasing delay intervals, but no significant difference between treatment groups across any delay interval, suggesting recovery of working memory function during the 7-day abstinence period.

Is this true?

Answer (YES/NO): NO